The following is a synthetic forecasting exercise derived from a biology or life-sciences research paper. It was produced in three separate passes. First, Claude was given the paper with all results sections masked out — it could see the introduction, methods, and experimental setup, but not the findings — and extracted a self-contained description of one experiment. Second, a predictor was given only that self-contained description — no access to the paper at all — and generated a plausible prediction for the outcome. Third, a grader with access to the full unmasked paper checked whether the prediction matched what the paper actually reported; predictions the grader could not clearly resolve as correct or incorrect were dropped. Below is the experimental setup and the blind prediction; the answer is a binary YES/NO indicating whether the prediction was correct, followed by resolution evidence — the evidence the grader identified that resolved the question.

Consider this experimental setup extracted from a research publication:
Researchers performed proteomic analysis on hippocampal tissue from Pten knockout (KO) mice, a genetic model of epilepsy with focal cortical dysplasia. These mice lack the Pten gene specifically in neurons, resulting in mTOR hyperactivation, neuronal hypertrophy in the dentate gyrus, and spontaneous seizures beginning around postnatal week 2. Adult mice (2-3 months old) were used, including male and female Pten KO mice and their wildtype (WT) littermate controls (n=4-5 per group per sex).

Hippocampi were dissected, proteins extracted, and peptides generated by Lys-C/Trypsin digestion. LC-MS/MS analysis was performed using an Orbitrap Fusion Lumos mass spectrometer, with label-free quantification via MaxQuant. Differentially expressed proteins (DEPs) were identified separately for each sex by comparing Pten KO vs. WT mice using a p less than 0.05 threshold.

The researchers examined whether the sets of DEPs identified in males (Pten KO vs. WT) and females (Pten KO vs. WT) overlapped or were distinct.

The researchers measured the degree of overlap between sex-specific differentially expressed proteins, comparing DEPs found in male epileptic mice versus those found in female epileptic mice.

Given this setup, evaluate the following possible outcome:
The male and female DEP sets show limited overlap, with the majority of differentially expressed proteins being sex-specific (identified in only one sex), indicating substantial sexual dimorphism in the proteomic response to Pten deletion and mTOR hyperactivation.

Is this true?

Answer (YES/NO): YES